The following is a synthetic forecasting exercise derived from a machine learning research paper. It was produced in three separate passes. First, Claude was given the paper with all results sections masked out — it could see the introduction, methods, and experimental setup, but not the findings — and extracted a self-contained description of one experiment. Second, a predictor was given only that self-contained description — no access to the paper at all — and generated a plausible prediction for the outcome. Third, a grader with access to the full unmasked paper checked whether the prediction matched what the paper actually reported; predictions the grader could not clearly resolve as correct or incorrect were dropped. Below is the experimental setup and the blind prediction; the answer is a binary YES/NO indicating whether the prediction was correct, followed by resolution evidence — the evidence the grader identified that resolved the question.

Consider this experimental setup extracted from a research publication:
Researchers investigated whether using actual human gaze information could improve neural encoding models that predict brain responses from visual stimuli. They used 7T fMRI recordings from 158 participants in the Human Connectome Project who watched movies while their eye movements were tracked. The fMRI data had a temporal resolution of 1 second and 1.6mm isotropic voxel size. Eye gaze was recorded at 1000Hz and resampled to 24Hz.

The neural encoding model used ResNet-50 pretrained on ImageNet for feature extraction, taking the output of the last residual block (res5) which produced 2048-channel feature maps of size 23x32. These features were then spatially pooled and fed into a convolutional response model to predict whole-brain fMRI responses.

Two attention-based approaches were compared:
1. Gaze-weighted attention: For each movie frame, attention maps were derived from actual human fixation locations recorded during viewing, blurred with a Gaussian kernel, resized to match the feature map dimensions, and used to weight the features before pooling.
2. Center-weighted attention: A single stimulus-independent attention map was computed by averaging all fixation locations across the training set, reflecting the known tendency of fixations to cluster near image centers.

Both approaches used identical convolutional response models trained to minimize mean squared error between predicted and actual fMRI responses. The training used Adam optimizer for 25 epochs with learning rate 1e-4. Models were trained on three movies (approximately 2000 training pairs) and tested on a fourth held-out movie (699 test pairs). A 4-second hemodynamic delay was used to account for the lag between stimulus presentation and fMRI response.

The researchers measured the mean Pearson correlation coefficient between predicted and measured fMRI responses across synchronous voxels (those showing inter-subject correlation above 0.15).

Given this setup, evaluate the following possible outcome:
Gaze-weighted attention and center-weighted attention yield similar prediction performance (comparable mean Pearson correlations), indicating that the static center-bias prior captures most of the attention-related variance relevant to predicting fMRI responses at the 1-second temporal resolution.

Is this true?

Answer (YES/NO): NO